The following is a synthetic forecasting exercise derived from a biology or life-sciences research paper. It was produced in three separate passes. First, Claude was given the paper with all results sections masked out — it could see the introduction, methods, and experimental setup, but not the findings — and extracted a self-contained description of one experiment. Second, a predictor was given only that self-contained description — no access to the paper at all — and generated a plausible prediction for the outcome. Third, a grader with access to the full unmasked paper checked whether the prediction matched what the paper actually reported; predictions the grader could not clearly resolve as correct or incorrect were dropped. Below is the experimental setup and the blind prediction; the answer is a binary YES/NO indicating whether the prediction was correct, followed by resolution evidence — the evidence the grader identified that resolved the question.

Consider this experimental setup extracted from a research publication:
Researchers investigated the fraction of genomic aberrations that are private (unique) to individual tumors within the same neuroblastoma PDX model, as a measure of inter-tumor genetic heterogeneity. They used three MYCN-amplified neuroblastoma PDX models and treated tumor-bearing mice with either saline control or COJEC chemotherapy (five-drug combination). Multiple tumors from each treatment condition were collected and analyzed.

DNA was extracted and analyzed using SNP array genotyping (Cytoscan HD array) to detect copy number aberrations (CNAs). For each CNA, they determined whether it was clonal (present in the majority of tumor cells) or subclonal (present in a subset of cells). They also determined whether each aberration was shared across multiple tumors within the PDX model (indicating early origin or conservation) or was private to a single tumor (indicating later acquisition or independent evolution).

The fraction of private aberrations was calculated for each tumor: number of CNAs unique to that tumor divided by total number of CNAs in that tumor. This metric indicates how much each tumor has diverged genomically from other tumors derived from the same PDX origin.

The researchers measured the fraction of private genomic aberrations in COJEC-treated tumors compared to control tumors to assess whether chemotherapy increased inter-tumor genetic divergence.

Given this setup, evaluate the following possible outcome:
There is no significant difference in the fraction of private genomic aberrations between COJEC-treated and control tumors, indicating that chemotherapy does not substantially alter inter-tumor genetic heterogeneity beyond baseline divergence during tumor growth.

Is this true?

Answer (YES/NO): NO